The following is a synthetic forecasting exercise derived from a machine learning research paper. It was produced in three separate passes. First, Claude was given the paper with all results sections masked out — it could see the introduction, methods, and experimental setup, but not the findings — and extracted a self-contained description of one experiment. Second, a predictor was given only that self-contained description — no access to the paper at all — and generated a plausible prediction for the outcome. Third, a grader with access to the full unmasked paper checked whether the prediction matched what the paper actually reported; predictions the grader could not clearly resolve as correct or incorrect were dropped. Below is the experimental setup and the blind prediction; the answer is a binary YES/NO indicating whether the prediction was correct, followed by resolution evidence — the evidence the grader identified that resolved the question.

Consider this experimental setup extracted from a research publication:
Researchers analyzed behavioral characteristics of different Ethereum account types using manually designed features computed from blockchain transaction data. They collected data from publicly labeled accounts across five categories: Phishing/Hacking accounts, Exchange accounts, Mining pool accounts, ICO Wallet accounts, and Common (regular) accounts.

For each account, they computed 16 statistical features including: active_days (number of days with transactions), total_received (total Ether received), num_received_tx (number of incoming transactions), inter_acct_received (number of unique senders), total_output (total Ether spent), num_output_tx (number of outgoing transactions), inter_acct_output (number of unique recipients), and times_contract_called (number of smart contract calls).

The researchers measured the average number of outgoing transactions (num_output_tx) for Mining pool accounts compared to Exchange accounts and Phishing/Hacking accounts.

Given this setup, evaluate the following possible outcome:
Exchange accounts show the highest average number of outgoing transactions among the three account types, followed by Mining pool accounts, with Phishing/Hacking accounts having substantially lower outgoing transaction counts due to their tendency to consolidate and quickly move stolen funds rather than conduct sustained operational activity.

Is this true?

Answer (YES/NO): NO